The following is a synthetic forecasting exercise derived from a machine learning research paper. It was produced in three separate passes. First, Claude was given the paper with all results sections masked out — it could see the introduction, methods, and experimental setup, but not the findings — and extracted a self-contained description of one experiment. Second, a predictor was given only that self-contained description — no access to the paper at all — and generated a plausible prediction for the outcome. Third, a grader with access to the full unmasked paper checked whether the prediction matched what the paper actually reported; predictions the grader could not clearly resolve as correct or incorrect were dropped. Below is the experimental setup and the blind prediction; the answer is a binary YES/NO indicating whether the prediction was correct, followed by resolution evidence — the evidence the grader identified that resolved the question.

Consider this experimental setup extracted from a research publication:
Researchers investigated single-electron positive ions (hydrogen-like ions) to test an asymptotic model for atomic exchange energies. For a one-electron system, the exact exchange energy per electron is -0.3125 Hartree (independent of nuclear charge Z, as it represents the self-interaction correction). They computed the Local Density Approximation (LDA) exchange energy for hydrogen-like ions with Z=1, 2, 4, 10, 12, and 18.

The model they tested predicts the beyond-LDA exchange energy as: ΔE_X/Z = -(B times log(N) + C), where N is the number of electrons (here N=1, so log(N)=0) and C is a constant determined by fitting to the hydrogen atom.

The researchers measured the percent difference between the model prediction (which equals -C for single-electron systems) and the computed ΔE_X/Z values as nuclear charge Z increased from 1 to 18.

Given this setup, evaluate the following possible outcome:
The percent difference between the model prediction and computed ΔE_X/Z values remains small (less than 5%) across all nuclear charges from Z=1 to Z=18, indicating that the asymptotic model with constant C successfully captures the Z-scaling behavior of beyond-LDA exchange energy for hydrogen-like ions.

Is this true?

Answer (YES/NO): NO